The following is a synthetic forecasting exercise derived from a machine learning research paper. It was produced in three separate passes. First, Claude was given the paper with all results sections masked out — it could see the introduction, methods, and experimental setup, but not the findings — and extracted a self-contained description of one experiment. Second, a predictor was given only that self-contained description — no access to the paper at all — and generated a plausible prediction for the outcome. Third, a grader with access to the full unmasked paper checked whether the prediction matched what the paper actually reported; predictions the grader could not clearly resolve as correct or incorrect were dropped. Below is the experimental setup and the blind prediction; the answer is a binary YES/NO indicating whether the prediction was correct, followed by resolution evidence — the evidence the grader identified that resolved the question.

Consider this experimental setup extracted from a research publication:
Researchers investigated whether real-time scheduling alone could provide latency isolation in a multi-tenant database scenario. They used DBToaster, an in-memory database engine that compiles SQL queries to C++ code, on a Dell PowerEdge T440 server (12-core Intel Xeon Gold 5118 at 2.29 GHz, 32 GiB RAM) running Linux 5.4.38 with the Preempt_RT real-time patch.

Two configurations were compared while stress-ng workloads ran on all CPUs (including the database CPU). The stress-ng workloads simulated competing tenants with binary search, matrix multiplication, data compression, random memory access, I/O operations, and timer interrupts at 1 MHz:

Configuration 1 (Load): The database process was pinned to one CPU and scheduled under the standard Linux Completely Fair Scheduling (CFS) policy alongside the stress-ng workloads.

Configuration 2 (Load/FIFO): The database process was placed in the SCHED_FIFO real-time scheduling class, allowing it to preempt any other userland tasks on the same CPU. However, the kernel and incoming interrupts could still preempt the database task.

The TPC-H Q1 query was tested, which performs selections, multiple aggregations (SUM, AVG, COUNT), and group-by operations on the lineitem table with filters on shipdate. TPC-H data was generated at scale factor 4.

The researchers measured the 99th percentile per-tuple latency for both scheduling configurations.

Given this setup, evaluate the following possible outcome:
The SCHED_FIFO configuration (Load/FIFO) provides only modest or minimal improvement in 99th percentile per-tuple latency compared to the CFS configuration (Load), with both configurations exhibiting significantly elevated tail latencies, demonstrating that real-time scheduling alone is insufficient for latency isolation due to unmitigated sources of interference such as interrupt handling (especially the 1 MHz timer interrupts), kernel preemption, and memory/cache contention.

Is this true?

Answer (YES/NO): NO